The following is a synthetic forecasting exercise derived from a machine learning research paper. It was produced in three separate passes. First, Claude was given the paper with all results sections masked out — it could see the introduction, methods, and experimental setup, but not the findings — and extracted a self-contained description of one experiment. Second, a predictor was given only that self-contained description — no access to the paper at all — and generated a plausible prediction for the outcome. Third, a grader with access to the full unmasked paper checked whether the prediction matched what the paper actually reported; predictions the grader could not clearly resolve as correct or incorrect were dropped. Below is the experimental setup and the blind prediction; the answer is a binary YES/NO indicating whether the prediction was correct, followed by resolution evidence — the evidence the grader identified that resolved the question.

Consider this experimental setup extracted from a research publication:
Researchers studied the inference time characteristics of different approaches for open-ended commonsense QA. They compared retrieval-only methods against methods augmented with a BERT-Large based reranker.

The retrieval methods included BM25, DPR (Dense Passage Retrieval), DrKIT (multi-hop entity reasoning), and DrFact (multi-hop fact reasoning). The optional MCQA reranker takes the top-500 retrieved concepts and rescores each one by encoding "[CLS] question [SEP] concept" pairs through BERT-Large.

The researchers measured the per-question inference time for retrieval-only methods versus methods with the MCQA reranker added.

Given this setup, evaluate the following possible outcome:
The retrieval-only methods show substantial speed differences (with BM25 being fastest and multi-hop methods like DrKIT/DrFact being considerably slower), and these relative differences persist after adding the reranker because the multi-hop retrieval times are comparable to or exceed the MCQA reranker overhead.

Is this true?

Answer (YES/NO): NO